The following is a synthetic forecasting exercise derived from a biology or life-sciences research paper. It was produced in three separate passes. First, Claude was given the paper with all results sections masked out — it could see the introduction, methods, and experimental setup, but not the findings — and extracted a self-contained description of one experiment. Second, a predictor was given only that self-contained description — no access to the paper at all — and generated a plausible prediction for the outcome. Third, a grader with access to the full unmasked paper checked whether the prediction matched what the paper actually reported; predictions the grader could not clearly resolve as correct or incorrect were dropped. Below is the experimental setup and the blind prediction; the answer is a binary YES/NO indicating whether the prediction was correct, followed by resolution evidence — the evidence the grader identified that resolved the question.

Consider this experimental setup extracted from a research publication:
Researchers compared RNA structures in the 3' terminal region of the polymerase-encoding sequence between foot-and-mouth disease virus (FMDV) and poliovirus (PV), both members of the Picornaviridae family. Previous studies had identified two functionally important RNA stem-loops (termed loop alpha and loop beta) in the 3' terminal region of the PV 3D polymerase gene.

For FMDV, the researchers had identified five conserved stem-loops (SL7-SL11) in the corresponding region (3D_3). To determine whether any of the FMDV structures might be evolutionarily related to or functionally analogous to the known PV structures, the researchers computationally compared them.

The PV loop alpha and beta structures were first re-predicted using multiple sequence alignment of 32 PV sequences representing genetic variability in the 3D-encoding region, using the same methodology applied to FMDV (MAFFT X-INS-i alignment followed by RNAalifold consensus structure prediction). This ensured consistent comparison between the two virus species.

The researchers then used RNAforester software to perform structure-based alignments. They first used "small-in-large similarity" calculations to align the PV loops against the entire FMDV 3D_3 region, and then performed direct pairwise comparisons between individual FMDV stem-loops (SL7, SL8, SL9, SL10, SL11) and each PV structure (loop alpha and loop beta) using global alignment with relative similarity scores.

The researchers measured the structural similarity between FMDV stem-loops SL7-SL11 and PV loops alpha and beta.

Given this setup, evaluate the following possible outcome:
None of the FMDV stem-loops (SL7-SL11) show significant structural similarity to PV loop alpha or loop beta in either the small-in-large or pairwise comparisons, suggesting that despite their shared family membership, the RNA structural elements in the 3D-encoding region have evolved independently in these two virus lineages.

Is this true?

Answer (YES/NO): YES